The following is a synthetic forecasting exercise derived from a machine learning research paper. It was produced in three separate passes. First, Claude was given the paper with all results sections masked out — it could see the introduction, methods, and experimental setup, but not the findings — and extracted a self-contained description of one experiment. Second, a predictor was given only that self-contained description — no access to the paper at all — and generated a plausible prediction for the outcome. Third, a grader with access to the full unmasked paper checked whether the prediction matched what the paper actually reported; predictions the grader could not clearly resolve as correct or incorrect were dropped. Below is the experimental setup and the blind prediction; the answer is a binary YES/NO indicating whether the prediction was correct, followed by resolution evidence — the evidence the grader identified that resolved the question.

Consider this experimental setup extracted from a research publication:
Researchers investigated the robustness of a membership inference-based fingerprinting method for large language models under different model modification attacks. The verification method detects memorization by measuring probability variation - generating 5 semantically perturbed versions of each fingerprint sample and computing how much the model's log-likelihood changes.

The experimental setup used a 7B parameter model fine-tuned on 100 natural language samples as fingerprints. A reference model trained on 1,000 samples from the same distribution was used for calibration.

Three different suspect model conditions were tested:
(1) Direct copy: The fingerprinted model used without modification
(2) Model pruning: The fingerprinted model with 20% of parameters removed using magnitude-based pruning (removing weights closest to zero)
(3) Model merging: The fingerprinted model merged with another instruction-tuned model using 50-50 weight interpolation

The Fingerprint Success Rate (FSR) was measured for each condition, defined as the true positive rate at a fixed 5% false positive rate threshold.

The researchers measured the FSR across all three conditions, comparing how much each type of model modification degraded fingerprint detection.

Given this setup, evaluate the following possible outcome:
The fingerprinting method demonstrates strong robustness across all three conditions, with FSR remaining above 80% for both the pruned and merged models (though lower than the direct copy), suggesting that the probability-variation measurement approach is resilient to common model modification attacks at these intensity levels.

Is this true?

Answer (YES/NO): NO